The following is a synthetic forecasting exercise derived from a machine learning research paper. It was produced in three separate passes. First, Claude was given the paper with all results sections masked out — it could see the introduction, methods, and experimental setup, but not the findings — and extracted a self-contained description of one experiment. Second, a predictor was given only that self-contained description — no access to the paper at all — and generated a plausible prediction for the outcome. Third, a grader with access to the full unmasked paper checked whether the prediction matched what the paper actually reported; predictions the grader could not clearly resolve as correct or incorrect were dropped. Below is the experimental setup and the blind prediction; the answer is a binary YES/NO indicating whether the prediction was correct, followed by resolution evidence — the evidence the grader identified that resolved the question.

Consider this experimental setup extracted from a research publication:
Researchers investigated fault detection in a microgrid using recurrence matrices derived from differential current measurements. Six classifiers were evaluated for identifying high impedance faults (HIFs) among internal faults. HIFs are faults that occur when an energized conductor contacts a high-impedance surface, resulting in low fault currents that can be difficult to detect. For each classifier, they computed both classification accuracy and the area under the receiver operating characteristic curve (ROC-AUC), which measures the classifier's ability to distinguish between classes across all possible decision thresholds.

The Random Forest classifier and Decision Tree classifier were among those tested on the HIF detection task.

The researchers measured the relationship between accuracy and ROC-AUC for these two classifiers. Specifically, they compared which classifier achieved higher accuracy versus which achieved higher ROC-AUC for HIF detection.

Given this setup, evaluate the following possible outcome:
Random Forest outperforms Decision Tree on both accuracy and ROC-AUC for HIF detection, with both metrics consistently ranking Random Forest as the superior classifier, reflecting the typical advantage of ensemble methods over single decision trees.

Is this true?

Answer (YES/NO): NO